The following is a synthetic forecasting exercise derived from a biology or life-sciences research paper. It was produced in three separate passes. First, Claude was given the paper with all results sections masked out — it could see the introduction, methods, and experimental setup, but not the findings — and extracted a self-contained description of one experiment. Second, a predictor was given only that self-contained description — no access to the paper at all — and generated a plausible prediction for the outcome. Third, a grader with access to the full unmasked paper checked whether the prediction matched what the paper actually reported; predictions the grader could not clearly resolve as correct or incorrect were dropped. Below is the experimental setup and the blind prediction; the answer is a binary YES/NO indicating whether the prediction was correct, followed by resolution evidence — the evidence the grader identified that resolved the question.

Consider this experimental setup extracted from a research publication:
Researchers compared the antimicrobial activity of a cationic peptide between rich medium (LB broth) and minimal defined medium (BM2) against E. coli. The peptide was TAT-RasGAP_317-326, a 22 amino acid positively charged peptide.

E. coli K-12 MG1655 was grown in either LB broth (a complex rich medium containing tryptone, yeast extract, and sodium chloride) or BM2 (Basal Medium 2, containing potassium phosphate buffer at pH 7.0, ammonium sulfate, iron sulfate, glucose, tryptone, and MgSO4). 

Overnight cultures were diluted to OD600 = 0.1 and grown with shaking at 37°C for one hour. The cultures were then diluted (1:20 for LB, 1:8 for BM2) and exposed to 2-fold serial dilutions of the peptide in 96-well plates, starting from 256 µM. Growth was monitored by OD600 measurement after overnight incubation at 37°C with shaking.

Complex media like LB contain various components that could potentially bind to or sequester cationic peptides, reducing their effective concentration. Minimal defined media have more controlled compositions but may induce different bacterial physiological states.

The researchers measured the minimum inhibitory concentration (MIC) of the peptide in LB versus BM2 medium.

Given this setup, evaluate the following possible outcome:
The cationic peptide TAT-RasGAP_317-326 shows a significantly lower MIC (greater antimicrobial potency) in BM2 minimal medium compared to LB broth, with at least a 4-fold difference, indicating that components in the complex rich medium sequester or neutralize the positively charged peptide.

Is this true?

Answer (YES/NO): NO